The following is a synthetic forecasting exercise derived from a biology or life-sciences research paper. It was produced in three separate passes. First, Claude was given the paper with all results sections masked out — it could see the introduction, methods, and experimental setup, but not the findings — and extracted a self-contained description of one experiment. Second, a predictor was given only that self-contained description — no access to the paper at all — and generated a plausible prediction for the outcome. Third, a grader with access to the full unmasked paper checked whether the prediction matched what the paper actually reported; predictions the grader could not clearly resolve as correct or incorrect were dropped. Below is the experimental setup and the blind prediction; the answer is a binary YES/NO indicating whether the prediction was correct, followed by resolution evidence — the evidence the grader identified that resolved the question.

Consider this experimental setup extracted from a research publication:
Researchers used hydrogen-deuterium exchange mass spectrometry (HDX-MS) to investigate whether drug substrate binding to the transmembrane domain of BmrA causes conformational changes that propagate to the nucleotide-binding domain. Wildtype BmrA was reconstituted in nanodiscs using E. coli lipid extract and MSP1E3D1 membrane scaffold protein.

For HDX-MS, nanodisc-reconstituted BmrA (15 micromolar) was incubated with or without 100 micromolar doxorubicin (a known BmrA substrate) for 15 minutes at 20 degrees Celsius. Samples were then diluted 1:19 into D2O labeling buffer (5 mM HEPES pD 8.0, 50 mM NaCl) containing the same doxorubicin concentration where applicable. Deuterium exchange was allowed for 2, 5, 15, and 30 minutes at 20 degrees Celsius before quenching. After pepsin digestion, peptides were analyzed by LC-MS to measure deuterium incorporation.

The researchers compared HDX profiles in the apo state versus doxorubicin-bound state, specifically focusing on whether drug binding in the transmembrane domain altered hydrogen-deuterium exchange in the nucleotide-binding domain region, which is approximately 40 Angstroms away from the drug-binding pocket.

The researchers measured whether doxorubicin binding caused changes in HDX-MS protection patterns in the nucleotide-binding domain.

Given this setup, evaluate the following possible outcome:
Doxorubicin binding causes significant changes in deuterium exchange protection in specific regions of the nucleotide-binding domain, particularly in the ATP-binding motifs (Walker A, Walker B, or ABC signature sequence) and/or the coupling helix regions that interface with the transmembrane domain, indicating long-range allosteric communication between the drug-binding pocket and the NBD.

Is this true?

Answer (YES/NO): NO